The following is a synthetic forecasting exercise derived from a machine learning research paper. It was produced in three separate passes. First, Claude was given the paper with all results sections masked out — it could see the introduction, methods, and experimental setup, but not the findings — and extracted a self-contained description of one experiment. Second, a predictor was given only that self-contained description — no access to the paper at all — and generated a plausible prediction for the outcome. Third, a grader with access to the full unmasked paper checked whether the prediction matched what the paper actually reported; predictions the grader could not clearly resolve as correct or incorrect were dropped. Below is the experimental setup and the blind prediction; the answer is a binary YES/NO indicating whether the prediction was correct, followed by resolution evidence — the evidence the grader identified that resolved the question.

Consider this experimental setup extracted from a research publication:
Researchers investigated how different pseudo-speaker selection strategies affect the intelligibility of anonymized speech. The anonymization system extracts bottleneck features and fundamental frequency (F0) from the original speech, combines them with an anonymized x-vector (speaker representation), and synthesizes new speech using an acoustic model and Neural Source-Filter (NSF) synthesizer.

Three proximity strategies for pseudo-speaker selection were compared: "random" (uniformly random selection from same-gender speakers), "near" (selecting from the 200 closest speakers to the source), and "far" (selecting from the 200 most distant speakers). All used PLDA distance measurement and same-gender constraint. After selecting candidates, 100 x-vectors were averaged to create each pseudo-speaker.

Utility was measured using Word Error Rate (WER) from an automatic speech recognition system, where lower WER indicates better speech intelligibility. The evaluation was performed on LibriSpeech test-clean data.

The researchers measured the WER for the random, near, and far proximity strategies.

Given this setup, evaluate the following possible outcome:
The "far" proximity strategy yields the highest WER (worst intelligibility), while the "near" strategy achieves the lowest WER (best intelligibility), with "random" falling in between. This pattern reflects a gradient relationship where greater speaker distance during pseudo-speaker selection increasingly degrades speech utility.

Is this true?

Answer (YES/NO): NO